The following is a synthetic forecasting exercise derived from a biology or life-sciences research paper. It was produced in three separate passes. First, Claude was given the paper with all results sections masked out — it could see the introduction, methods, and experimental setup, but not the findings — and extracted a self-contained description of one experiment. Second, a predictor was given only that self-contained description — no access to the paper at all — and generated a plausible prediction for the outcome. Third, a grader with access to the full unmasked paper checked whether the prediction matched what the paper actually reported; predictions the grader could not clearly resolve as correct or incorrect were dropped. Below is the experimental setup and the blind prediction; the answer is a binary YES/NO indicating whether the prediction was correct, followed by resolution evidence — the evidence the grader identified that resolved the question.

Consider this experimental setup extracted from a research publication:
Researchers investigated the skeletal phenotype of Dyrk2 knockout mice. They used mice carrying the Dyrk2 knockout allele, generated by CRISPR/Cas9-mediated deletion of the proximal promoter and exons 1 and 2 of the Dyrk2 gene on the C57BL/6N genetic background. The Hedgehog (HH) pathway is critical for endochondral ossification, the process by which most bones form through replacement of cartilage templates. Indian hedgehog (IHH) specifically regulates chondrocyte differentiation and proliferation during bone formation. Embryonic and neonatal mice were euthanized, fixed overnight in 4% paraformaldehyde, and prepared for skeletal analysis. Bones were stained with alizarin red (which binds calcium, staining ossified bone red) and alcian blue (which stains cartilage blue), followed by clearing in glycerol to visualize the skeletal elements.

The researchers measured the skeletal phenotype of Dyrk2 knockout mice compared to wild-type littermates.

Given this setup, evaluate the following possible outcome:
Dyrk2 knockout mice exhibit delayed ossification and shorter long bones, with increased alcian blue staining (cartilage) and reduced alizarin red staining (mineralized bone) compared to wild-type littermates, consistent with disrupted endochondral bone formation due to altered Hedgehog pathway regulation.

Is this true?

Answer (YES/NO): YES